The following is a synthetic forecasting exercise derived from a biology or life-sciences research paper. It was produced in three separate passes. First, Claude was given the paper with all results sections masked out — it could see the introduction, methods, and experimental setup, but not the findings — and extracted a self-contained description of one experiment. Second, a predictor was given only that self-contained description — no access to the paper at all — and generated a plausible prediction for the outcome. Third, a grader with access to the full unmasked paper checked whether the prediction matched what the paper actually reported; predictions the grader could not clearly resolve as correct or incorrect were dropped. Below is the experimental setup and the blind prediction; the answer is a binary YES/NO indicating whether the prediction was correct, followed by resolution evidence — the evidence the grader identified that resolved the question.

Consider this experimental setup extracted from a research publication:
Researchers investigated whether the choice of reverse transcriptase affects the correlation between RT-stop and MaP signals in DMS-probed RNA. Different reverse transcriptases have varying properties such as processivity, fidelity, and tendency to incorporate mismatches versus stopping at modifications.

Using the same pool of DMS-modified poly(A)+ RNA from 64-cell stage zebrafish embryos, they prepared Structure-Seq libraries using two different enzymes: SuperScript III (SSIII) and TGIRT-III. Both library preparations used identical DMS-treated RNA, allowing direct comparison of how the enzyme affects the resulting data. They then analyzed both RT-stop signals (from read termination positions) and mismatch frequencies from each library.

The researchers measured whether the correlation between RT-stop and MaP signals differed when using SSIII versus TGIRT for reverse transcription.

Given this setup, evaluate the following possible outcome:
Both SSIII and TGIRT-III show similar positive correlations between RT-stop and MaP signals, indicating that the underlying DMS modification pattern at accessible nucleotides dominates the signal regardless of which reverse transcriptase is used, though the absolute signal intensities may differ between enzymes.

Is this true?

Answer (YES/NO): NO